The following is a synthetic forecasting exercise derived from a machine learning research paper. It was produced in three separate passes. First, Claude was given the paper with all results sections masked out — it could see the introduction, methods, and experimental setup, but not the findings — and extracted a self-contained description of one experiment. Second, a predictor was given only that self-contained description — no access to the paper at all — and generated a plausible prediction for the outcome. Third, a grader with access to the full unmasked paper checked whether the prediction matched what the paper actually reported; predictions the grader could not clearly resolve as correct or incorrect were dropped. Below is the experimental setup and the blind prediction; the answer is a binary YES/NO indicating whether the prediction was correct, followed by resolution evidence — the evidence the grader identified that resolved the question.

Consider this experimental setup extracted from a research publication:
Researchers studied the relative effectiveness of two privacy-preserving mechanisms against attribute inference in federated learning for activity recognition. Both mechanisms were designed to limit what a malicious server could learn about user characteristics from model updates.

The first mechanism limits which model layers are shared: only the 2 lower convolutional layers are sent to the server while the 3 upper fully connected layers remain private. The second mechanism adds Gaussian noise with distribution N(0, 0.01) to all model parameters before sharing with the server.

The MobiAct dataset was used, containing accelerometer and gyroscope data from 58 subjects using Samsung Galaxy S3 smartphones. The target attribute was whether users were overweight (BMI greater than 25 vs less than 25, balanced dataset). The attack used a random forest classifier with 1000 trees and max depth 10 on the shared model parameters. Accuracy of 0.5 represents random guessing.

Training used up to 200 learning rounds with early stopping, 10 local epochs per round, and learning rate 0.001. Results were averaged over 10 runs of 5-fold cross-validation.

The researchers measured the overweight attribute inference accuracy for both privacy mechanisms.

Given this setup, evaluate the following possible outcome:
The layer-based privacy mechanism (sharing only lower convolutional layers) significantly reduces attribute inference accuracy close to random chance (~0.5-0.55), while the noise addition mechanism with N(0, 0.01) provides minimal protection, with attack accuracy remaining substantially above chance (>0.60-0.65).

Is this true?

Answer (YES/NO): NO